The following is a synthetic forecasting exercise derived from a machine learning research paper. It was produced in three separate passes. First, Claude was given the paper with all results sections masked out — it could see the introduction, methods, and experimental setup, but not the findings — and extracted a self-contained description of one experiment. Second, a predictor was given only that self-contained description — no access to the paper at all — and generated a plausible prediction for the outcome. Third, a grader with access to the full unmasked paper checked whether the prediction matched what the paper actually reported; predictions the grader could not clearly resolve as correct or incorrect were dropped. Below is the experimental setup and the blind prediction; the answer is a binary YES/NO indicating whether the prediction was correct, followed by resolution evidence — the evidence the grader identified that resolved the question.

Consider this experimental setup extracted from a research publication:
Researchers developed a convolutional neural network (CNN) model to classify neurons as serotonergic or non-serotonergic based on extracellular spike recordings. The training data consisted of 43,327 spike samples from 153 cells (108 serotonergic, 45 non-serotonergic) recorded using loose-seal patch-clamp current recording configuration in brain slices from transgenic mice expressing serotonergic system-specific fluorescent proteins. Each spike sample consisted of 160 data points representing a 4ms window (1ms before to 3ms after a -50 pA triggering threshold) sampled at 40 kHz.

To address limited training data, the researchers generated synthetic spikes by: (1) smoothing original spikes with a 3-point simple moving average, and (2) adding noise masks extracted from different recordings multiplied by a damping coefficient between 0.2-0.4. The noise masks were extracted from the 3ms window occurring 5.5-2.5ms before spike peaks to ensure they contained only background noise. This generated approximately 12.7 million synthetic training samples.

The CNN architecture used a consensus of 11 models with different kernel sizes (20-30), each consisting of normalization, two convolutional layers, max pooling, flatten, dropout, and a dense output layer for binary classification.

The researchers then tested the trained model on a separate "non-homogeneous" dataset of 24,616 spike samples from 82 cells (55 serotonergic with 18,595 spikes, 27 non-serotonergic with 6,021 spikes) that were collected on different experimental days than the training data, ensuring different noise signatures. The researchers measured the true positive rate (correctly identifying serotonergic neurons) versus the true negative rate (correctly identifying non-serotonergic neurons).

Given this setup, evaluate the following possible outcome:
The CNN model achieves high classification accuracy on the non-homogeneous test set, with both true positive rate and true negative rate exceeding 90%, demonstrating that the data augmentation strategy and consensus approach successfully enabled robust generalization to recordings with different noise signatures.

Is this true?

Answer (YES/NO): NO